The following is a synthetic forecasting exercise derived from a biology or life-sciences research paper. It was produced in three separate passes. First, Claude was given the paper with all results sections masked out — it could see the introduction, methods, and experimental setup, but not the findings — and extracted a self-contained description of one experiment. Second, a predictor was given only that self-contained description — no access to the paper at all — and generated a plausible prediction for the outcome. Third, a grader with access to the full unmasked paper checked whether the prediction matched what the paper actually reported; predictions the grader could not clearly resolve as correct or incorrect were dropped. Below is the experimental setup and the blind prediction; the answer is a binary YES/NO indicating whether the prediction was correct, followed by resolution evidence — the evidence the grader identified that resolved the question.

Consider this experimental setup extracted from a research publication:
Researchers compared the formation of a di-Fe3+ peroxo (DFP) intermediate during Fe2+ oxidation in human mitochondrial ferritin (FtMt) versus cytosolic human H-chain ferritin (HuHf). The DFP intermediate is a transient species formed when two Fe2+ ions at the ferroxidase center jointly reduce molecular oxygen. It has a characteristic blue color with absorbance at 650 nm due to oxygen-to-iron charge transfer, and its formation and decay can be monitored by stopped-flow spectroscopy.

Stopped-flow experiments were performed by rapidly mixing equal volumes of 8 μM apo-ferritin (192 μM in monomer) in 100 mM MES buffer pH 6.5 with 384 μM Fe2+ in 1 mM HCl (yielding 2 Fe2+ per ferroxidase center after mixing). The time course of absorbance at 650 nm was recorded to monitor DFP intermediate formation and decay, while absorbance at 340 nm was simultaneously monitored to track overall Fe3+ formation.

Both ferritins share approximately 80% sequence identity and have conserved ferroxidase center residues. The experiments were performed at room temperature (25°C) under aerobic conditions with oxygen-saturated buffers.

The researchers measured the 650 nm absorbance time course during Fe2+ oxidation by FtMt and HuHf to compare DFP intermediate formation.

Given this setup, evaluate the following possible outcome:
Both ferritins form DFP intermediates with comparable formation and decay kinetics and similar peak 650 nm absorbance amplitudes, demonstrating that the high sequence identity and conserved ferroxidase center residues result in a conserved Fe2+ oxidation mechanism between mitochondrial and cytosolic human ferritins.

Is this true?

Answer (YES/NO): NO